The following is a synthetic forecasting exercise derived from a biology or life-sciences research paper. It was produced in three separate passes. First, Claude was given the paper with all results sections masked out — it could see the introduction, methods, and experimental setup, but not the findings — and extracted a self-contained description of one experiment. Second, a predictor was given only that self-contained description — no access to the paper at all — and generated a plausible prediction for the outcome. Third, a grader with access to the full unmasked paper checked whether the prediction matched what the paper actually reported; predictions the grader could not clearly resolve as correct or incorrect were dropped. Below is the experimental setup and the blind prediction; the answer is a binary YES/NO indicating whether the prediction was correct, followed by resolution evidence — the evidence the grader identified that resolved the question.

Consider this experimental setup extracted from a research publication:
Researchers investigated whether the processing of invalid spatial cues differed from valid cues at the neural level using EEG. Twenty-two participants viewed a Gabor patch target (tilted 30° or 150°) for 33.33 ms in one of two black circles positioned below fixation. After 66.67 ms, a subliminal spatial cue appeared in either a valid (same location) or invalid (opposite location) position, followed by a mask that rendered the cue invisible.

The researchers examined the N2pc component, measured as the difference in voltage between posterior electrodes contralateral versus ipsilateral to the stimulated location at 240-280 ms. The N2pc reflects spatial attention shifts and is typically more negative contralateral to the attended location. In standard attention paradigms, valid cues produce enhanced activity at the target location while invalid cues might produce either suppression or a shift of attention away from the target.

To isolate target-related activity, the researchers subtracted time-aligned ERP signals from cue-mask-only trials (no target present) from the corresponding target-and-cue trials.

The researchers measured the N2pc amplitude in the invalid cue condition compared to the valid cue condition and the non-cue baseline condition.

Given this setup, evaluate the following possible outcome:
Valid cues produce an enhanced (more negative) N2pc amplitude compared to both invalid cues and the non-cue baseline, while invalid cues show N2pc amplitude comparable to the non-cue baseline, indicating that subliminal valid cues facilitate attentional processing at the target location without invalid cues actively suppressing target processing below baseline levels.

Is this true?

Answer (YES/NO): NO